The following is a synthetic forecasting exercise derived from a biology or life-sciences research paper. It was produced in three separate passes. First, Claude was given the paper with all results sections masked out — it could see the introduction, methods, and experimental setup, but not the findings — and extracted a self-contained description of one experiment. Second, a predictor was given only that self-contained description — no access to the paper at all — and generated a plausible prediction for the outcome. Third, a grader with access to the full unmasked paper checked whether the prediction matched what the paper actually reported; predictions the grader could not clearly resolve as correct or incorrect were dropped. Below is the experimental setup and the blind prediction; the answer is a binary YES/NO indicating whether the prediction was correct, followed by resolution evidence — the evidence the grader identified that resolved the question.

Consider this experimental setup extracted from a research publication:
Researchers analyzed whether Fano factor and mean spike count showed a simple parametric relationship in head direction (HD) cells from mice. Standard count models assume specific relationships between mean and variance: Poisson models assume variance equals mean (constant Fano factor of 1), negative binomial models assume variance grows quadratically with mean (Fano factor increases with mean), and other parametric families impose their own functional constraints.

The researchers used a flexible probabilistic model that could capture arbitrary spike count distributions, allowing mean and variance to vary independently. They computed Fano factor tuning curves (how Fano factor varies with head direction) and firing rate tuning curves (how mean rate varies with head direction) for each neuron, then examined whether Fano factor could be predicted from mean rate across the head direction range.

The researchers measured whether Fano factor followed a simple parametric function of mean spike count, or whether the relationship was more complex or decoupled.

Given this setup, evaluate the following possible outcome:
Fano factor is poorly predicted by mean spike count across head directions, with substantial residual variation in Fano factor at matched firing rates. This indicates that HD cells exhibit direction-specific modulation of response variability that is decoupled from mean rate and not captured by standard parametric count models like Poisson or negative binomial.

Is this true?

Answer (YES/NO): YES